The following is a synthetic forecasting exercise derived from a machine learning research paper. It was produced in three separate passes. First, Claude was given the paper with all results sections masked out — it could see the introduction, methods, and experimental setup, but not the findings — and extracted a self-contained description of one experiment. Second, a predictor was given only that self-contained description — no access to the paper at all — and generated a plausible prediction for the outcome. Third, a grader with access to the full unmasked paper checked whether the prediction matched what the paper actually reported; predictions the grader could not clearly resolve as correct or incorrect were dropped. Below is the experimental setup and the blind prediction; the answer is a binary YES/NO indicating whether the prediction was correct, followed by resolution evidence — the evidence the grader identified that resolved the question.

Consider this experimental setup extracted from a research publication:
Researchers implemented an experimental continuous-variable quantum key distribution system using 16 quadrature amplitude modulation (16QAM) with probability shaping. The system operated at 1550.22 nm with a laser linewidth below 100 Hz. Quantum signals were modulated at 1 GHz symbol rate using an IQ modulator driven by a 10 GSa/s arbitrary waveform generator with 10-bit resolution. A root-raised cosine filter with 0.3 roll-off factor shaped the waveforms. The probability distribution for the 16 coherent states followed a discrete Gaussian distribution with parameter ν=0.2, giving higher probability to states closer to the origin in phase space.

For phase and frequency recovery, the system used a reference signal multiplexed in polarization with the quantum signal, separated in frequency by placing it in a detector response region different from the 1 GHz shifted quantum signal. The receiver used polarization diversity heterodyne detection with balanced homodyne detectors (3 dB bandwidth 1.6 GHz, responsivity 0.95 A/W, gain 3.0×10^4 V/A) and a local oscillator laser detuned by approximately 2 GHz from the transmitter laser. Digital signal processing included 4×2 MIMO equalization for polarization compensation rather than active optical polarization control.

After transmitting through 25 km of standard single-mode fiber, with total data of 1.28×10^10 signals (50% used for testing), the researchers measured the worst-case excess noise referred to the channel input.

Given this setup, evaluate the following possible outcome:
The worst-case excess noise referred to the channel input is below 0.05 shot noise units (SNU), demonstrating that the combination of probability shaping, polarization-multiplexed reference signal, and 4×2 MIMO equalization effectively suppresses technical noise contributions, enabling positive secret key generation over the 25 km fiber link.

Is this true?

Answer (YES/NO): YES